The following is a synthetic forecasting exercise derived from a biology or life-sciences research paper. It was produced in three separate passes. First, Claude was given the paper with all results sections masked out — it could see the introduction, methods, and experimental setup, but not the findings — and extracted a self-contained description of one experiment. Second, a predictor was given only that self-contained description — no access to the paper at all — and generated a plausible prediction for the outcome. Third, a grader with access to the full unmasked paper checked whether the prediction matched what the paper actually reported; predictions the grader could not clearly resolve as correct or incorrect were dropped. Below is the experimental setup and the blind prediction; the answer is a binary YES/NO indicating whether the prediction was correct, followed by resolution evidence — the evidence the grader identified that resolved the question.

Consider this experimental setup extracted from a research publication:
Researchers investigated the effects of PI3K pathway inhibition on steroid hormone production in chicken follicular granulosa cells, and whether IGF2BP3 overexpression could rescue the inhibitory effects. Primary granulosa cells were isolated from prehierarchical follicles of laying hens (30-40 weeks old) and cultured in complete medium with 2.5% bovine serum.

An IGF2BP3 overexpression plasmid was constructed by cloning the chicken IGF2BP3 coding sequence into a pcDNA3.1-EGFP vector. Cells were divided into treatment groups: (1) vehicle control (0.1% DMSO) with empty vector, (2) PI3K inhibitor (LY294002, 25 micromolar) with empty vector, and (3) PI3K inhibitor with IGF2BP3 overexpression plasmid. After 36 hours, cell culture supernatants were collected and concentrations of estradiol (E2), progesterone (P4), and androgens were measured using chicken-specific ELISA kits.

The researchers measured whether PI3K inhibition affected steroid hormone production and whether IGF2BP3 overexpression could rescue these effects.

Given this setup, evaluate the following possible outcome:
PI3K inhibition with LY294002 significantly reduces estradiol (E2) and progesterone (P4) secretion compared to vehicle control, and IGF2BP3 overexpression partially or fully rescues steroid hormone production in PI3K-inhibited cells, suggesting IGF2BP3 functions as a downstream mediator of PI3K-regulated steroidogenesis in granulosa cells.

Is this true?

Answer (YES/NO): NO